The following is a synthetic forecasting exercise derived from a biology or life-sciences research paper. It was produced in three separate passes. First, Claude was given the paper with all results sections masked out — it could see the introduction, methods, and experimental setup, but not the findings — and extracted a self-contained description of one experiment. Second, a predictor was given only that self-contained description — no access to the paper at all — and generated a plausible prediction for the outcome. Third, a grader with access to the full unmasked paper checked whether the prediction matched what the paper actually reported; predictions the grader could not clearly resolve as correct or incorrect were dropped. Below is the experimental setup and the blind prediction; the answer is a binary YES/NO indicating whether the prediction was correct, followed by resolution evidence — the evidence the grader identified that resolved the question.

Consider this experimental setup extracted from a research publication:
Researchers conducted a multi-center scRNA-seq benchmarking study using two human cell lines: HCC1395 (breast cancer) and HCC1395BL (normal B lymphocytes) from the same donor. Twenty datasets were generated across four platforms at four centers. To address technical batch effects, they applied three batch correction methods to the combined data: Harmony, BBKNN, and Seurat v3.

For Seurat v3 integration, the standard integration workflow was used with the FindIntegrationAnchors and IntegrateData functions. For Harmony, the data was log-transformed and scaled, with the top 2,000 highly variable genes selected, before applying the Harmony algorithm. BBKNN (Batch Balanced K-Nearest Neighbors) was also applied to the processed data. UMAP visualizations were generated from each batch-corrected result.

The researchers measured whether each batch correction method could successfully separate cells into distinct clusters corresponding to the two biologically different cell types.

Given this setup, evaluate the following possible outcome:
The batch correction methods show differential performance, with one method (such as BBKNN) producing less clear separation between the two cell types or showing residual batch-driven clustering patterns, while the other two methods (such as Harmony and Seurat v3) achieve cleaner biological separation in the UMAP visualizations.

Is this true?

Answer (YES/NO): NO